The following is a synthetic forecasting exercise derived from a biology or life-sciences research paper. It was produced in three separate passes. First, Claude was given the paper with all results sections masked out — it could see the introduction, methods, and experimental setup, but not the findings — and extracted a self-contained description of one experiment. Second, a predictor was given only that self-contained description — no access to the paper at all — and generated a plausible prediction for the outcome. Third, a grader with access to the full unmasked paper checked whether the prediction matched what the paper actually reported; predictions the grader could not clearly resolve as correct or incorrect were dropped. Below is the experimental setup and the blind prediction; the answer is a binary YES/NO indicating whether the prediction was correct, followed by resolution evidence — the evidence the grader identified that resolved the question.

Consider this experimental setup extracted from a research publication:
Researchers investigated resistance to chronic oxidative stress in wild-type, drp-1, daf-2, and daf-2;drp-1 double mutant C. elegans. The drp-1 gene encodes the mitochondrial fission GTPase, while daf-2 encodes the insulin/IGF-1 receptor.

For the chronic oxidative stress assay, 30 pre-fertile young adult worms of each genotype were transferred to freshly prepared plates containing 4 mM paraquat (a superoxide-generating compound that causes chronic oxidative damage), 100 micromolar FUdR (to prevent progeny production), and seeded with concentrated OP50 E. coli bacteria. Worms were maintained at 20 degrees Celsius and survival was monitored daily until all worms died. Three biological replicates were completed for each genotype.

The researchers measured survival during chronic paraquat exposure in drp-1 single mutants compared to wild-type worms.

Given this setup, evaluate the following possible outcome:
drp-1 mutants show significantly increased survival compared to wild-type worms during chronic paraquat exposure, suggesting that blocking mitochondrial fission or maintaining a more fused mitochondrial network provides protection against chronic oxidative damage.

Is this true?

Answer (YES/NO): YES